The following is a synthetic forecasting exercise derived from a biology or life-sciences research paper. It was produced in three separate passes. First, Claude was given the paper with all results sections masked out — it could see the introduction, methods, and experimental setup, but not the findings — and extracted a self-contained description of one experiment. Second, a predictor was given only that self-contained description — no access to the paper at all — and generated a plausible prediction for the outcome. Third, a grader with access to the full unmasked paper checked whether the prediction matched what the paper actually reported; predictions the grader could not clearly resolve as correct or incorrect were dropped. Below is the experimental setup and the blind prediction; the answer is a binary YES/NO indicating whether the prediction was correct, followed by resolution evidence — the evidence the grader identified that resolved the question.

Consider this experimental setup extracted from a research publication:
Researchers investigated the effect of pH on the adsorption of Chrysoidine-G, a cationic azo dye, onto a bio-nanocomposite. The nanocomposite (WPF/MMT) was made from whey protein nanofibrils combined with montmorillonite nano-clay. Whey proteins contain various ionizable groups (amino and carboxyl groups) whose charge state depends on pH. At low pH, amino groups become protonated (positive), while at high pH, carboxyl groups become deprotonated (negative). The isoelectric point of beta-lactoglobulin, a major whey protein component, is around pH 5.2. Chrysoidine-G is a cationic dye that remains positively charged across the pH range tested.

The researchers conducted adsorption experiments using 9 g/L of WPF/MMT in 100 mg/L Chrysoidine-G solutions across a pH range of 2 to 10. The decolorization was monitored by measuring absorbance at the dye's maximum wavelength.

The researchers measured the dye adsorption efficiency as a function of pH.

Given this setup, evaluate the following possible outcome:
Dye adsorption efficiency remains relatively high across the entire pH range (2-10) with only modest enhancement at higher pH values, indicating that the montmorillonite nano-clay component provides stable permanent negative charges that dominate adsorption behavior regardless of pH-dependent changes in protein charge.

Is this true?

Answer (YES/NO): NO